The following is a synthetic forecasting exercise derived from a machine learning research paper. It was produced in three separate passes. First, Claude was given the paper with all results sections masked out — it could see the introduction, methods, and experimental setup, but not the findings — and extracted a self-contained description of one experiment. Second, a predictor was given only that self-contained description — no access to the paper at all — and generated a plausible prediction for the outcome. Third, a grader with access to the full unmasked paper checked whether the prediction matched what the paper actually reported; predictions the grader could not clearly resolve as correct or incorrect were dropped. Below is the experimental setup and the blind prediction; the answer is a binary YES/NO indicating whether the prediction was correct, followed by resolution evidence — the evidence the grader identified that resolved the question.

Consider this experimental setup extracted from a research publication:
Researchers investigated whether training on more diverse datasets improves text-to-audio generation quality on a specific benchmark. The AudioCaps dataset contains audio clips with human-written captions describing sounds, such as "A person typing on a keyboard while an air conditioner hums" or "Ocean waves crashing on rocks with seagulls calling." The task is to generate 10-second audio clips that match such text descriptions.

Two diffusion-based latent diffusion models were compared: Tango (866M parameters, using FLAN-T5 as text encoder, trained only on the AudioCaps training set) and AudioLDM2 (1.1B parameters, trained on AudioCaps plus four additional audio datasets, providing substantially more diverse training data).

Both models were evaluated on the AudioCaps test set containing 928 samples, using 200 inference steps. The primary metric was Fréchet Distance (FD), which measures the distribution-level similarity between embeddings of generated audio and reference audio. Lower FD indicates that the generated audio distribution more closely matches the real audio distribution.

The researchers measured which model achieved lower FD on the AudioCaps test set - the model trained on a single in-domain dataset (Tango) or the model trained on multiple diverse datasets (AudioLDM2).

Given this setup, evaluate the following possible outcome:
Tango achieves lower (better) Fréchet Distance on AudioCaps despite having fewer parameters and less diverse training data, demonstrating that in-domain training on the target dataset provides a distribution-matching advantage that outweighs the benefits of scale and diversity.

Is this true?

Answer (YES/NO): YES